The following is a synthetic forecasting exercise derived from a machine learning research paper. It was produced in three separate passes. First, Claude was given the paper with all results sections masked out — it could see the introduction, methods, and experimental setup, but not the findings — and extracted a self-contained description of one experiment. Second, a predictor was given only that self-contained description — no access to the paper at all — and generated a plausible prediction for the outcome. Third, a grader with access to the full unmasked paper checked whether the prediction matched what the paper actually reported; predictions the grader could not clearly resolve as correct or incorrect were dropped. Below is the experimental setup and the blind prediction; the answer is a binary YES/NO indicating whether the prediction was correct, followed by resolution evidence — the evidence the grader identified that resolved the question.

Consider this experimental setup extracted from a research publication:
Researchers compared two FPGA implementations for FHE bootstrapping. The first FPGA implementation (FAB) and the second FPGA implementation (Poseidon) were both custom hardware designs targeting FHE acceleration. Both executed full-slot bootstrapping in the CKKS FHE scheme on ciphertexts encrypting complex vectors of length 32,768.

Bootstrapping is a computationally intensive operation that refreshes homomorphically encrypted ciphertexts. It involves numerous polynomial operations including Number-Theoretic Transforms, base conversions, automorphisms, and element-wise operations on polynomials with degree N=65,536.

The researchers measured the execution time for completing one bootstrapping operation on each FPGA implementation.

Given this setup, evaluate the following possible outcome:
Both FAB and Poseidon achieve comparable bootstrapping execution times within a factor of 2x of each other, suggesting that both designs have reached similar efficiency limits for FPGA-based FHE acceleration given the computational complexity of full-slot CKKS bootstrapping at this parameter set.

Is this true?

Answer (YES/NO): NO